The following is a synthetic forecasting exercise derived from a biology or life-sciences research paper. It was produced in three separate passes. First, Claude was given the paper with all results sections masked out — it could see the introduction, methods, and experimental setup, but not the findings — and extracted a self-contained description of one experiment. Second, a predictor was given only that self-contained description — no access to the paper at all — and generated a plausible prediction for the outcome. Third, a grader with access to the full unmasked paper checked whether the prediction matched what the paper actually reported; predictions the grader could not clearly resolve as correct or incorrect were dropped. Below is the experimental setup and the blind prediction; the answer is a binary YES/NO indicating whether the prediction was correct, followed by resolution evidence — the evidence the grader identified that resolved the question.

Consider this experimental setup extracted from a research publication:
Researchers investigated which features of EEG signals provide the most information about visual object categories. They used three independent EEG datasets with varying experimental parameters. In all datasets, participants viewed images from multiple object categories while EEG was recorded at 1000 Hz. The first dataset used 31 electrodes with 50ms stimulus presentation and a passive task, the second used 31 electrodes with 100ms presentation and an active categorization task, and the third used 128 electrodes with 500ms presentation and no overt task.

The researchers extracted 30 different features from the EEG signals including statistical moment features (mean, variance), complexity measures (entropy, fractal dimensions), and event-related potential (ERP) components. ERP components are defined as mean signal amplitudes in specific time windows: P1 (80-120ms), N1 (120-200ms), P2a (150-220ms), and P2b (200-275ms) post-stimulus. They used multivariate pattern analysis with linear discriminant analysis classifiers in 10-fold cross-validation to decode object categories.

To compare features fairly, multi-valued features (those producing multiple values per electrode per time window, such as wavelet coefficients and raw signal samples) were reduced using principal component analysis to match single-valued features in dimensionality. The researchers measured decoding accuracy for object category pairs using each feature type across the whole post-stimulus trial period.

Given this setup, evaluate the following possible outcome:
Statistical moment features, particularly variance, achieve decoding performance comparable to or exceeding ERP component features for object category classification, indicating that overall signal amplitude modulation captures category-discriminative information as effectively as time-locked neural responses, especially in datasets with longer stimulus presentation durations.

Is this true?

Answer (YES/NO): NO